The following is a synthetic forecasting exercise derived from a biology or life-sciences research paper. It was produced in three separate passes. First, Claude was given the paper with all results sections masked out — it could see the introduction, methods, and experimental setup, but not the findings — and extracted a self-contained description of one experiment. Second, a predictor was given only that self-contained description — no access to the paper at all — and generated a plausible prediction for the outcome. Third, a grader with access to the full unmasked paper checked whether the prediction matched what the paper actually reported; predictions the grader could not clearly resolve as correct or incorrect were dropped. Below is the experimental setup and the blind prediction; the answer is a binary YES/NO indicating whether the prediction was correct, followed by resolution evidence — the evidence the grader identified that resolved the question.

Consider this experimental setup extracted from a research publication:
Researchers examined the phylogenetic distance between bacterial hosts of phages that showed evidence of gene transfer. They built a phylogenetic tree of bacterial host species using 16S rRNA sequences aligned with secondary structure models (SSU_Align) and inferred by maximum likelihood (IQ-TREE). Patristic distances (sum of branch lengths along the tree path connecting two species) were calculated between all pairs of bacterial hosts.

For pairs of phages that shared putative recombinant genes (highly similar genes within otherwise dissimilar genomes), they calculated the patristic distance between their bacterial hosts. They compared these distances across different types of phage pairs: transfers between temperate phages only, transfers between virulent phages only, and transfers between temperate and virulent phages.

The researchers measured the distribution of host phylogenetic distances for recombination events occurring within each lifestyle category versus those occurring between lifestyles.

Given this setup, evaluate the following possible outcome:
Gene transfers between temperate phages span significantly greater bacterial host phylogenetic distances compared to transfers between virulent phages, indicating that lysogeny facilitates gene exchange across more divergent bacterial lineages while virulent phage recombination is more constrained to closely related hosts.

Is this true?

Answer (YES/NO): NO